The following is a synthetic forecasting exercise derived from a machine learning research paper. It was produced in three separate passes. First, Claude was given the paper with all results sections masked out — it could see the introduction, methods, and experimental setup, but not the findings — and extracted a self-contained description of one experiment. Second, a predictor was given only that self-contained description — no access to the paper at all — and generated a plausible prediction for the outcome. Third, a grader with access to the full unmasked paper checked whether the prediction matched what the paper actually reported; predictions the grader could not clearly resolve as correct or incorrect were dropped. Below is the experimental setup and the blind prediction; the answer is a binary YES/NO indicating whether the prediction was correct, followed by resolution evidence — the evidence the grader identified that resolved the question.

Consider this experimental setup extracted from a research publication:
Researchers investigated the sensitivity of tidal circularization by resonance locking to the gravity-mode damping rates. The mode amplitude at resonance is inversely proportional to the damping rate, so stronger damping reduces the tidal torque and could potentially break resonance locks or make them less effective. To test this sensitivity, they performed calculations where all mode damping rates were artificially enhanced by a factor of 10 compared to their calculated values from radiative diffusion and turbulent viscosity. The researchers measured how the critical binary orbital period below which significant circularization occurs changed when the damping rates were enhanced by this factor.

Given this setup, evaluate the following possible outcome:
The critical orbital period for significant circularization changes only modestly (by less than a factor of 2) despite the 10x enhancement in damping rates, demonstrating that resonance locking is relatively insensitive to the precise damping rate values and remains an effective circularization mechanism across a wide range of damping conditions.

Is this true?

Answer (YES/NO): YES